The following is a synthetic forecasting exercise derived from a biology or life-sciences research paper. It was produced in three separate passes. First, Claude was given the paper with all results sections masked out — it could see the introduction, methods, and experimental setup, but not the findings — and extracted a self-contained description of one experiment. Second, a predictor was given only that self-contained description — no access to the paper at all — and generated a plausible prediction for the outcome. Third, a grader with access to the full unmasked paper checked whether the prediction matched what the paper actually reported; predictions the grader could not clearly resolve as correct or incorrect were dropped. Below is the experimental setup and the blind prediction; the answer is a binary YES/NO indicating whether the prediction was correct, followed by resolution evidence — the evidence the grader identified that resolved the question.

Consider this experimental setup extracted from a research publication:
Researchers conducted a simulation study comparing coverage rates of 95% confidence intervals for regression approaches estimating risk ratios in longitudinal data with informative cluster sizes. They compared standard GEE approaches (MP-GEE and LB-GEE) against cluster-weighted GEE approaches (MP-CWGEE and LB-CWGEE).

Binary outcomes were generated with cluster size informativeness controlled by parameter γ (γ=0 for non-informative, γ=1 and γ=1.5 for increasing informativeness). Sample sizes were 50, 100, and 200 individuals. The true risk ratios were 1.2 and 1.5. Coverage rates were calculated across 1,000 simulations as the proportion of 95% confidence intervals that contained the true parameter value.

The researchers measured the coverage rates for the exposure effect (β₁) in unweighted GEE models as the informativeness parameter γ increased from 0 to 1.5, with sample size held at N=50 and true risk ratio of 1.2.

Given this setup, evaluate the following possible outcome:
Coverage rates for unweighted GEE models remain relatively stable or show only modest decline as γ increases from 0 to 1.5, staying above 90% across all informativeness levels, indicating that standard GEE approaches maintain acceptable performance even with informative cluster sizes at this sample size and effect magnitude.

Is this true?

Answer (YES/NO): NO